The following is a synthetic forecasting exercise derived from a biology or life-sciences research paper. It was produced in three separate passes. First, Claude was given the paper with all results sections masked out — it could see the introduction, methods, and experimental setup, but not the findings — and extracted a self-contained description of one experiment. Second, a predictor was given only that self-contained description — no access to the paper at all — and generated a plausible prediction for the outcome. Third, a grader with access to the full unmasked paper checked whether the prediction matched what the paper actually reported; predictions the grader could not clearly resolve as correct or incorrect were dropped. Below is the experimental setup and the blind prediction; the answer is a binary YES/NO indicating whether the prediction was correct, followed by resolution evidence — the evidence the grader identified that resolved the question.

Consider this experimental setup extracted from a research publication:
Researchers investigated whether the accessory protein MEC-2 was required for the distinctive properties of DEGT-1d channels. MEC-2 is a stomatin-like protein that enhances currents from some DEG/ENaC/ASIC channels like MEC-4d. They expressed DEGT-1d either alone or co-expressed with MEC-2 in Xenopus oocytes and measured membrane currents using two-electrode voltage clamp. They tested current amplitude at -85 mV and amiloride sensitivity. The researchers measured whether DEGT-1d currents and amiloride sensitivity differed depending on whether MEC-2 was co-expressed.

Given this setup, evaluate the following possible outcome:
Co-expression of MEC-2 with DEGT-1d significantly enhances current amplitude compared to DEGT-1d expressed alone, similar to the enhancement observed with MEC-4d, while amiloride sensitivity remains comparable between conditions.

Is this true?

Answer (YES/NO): NO